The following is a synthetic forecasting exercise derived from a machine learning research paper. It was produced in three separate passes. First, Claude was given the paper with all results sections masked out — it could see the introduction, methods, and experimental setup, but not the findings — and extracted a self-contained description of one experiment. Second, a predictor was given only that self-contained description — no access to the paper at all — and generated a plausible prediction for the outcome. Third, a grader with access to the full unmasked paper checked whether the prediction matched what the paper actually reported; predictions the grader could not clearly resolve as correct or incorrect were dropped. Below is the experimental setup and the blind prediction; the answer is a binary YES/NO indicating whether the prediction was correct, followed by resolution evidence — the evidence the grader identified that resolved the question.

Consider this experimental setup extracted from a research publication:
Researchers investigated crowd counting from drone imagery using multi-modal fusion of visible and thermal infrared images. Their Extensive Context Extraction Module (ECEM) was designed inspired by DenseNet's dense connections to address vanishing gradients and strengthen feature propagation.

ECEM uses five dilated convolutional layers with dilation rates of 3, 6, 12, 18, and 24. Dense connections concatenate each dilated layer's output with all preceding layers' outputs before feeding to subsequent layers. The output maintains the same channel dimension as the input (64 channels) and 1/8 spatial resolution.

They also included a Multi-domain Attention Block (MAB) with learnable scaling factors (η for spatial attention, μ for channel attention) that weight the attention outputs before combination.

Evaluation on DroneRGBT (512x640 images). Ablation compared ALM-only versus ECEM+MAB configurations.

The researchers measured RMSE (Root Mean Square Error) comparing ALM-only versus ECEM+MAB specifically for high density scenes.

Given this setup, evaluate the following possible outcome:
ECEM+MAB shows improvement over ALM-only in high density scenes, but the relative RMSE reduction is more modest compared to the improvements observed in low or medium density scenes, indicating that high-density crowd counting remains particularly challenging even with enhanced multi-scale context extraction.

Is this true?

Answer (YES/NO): NO